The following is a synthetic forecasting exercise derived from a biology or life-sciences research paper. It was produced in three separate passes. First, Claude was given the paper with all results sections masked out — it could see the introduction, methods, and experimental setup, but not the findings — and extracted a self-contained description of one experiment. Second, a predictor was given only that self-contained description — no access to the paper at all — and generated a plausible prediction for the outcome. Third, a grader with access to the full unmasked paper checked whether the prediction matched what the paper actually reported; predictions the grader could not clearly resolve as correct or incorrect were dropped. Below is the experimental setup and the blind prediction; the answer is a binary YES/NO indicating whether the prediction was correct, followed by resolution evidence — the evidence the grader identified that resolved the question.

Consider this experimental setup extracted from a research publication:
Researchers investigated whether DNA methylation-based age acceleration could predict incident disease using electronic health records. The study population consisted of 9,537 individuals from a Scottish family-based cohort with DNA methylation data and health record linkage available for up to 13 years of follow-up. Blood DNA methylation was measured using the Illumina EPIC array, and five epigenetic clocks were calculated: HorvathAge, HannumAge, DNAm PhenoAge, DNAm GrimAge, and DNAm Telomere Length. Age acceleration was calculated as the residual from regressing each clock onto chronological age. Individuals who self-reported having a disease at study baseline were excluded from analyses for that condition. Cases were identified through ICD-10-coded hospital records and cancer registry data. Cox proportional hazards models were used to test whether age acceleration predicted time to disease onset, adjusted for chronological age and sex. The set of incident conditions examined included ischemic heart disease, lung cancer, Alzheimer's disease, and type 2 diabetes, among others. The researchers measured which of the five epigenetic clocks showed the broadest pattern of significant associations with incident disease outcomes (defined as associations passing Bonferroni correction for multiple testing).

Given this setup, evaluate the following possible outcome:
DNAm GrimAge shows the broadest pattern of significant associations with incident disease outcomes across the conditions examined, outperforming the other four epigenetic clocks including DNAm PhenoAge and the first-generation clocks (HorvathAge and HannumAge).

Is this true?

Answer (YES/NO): YES